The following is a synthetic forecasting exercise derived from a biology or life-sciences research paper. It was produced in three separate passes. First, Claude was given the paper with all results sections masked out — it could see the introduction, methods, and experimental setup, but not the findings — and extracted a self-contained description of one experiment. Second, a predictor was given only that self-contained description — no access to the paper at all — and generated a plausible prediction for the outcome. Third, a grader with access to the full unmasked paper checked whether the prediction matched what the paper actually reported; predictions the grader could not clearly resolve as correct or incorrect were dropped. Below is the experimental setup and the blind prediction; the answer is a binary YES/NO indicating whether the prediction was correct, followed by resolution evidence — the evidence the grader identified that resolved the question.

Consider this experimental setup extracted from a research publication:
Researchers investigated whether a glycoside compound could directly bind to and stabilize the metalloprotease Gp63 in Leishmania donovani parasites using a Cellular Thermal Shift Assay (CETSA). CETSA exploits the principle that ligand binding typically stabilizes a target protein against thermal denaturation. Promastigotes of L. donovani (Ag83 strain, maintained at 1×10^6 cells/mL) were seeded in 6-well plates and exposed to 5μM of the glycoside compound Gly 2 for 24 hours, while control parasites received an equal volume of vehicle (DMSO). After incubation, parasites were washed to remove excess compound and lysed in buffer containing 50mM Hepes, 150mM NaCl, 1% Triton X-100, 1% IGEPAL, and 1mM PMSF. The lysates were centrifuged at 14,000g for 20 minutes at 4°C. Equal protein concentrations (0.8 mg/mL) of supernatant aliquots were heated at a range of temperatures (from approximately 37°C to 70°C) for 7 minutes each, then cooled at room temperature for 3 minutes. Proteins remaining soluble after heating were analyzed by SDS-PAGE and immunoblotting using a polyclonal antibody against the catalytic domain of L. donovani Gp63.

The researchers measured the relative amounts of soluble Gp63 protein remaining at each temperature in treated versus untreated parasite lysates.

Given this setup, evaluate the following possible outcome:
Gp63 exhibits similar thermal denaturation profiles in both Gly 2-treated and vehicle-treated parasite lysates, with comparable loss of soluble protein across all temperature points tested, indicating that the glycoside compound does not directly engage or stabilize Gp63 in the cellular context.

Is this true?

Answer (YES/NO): NO